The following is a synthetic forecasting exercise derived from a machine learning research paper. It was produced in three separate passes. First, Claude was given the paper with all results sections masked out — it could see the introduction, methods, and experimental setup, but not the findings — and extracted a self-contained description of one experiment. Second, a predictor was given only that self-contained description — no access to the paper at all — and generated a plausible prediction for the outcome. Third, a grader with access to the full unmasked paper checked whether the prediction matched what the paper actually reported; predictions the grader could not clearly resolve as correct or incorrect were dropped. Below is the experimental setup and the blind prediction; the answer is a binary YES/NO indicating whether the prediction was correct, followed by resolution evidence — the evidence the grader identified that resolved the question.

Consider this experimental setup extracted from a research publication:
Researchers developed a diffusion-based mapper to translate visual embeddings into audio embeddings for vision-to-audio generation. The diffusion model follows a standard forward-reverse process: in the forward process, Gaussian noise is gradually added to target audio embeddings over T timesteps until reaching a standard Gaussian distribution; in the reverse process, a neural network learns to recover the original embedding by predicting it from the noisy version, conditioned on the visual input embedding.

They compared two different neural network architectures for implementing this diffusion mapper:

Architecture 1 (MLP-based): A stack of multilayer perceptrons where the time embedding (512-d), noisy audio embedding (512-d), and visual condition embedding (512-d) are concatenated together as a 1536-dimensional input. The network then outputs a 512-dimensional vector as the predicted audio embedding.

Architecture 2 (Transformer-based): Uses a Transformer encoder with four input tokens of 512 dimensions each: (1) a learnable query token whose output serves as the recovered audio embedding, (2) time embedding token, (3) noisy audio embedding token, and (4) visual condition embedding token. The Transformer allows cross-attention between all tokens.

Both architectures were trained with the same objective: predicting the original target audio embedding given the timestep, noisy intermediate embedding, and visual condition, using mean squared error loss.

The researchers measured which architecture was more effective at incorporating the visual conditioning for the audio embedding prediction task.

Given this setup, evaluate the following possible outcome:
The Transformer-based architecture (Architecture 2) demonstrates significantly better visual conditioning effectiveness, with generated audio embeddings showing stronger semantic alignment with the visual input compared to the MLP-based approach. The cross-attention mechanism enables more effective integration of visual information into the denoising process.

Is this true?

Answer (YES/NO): YES